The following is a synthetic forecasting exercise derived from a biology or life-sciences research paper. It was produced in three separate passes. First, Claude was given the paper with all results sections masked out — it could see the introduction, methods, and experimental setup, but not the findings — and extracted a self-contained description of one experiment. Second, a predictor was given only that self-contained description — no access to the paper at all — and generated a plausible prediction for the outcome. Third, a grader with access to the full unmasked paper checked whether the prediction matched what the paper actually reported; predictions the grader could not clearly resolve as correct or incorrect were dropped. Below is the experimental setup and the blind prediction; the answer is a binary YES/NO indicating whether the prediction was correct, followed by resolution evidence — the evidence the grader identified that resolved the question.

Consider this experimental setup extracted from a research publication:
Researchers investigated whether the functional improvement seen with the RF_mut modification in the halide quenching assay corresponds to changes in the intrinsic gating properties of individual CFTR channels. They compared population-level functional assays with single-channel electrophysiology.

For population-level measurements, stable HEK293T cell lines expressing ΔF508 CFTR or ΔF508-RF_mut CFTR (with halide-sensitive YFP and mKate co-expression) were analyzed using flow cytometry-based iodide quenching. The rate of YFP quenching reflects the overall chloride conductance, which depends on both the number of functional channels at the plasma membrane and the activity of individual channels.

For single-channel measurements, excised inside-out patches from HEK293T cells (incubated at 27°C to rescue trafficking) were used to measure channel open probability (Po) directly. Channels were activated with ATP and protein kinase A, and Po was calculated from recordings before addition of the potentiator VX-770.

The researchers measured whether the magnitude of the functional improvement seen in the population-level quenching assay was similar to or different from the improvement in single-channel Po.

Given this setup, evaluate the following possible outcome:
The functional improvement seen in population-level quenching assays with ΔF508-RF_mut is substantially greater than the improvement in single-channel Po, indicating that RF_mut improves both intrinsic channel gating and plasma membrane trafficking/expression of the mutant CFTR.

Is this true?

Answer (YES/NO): NO